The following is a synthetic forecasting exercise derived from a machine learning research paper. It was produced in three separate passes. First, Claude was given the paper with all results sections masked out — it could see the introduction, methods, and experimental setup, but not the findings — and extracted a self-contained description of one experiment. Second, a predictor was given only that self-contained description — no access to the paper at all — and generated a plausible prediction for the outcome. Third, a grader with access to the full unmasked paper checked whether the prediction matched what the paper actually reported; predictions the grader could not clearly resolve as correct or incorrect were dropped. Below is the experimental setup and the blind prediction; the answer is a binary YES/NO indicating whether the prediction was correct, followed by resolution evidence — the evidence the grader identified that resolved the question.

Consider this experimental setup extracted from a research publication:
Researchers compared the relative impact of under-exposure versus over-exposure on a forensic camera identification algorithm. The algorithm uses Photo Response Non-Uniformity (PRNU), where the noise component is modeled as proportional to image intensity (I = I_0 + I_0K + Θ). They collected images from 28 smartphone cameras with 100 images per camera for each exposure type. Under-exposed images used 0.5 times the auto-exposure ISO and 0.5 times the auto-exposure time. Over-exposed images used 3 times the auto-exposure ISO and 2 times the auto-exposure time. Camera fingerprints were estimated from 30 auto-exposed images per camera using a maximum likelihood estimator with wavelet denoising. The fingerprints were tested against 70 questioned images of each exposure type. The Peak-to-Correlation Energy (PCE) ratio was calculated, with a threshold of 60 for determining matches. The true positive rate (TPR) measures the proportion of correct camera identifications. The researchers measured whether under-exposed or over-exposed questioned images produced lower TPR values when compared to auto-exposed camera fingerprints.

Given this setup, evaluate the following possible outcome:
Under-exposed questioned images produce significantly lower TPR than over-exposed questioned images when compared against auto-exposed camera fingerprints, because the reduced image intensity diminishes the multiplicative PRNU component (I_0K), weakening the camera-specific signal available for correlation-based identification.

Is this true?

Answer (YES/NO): NO